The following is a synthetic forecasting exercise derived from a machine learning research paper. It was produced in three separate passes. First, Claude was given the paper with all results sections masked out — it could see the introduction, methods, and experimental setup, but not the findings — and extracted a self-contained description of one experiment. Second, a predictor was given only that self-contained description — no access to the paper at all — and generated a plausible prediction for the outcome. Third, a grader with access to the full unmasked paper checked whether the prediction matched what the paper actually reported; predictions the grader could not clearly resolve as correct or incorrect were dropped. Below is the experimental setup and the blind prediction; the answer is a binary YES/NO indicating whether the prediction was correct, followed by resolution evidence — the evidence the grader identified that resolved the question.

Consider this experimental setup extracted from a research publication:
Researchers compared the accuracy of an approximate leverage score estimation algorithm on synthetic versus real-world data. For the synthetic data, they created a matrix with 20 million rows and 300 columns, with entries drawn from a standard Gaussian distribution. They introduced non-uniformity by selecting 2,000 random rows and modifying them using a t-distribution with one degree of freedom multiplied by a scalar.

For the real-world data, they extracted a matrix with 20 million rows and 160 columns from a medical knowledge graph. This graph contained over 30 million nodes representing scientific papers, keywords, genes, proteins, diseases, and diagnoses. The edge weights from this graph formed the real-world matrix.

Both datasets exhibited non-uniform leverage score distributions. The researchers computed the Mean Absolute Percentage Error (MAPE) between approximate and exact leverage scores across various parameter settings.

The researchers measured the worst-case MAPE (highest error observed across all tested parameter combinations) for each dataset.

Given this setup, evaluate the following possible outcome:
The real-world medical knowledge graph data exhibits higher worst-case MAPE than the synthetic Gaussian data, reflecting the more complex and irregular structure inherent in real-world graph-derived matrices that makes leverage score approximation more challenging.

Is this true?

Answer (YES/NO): YES